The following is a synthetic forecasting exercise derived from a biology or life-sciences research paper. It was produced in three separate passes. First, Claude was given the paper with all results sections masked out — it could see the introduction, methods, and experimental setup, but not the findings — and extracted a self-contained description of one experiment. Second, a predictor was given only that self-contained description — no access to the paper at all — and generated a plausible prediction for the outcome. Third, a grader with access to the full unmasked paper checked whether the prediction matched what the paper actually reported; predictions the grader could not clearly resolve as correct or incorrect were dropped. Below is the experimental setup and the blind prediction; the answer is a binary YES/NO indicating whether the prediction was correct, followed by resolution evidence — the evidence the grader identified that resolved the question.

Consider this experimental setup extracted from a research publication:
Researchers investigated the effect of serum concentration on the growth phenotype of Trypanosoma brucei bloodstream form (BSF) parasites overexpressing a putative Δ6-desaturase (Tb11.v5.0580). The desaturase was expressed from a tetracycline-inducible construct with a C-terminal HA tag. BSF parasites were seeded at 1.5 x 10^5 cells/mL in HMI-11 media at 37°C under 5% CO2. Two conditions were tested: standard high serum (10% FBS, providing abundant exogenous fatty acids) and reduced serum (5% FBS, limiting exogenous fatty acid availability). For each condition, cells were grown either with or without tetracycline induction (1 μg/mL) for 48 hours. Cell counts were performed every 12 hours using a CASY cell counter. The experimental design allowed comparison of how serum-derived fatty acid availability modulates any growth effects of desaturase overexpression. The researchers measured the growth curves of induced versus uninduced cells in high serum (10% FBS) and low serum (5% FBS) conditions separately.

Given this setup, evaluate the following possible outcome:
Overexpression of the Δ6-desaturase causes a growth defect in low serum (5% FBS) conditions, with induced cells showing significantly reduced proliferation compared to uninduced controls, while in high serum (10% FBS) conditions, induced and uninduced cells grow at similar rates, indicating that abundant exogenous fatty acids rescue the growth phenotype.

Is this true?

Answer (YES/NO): YES